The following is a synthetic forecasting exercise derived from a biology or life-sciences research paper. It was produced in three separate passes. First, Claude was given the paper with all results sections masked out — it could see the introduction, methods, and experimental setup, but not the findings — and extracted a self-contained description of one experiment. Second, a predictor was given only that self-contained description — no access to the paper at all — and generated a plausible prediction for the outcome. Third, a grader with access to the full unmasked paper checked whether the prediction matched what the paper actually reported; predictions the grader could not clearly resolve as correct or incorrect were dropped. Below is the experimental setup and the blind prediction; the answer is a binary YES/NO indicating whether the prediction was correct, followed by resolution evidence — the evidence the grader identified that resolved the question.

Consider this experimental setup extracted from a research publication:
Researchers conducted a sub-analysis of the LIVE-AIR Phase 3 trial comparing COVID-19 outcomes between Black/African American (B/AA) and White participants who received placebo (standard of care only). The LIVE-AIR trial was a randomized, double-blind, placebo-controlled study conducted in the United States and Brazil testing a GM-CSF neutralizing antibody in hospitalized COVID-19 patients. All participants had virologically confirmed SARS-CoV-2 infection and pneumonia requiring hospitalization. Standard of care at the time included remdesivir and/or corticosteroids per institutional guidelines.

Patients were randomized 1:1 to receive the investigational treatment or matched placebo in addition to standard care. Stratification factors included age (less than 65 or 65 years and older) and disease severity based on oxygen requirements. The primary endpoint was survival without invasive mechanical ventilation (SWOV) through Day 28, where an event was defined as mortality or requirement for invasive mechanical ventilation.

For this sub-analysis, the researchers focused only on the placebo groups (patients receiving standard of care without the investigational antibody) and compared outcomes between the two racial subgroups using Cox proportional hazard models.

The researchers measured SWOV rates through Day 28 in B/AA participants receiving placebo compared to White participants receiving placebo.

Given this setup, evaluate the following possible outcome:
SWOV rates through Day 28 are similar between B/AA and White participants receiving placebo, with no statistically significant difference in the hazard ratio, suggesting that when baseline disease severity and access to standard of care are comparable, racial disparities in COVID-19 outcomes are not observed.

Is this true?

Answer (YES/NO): NO